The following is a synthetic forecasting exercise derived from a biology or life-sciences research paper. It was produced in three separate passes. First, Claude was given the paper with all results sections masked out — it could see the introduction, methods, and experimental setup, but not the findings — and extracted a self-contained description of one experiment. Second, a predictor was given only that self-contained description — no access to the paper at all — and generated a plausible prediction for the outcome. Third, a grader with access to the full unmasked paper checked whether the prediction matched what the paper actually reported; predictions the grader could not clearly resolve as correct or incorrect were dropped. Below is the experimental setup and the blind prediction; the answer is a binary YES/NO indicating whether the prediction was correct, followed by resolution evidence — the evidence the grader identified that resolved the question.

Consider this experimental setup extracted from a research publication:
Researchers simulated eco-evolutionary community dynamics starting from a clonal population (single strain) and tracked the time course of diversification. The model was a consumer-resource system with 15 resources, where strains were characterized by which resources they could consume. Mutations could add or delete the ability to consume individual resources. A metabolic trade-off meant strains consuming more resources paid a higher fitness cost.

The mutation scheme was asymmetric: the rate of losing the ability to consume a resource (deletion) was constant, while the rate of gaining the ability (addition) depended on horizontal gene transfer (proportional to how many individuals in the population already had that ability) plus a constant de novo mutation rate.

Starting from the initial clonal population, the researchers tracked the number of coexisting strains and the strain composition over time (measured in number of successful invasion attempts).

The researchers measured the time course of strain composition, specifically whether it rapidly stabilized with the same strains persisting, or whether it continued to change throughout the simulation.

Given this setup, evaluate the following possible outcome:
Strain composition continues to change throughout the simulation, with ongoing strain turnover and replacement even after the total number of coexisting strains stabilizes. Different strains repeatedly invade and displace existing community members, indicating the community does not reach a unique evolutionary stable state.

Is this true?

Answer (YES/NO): YES